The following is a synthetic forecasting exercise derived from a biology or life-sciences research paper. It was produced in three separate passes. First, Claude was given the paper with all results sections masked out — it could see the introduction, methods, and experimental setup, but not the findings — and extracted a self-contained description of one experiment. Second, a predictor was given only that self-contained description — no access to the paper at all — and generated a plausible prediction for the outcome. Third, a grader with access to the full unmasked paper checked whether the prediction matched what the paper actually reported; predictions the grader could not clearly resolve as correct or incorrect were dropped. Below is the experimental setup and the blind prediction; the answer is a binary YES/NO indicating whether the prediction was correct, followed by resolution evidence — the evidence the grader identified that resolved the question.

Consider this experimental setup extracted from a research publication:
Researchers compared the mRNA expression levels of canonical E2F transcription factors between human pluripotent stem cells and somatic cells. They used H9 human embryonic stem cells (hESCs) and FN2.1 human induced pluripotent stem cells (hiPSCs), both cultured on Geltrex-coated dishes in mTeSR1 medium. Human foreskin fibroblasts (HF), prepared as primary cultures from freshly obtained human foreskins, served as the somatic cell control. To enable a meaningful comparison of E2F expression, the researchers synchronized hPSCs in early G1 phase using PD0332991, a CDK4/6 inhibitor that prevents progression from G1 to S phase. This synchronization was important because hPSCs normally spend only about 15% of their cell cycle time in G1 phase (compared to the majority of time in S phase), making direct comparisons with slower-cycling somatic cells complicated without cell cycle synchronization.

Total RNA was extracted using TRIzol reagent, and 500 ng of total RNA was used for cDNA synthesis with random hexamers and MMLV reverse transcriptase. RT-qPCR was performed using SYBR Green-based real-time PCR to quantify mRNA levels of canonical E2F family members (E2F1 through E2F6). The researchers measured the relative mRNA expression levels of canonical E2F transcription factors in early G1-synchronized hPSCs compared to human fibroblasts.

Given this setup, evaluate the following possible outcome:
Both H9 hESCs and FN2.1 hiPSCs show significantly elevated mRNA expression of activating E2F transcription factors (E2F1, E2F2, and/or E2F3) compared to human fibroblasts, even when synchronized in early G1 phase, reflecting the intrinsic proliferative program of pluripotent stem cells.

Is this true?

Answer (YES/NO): YES